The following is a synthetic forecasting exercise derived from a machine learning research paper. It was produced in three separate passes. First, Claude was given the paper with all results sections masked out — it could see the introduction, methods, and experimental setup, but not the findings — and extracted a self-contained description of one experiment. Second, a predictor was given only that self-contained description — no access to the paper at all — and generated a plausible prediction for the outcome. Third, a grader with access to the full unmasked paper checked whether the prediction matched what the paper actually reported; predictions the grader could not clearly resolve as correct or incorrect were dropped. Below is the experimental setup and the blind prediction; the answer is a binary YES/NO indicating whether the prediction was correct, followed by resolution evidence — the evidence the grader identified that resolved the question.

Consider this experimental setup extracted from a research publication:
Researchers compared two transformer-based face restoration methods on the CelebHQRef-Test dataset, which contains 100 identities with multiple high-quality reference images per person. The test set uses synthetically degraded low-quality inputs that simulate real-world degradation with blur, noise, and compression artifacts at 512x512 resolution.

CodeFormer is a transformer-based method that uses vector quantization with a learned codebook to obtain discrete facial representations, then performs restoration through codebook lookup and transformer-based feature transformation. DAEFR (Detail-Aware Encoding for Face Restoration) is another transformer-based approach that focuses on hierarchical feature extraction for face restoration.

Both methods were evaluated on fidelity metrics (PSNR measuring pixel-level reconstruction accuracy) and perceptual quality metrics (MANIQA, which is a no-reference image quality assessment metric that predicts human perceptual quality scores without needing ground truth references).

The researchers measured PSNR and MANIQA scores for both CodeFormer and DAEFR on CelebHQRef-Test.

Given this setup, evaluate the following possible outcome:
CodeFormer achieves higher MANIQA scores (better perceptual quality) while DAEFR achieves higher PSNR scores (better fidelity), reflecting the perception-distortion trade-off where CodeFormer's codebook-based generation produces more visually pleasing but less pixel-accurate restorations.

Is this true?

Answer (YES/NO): NO